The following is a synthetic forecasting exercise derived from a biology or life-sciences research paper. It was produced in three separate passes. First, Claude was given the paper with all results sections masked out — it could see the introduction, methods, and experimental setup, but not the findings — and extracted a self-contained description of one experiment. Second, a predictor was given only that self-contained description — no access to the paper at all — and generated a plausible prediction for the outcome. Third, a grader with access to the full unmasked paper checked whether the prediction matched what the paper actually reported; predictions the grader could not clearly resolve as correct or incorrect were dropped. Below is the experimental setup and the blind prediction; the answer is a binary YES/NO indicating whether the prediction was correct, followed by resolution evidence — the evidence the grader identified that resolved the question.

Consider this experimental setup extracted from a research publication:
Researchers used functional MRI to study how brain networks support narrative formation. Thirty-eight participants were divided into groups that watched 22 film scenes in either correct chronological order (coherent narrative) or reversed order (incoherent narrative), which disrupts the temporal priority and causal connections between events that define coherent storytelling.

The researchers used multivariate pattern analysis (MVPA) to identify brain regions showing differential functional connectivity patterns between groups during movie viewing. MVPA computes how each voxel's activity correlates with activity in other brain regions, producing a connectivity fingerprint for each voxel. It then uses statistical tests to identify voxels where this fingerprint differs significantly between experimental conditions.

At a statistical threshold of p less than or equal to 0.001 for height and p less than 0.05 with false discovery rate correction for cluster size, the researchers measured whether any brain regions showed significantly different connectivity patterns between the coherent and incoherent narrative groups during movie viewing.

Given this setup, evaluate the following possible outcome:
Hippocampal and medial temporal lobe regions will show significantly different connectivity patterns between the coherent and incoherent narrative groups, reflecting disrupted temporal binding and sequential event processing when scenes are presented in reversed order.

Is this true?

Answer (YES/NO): YES